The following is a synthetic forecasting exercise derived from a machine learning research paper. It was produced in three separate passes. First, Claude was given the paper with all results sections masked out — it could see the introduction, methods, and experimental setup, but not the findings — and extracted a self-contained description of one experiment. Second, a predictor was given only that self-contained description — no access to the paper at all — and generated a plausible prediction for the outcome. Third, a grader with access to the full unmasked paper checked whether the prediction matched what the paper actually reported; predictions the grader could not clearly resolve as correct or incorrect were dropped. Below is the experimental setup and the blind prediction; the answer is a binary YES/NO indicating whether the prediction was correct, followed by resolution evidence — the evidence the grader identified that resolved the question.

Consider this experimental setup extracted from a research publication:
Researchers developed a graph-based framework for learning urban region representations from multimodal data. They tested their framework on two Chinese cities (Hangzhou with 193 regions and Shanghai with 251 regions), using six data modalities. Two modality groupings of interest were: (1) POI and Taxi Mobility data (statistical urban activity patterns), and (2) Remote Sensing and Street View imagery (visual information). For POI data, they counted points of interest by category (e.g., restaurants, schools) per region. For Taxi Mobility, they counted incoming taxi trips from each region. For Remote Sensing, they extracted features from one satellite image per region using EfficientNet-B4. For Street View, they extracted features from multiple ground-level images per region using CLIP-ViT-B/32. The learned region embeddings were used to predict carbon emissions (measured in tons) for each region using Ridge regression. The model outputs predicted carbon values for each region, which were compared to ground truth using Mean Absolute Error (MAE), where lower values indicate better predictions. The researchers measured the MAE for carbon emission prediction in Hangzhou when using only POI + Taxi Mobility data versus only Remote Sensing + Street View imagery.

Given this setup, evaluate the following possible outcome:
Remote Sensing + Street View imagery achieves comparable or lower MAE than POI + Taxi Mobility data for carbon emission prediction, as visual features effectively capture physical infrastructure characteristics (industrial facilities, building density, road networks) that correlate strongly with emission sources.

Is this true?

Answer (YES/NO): YES